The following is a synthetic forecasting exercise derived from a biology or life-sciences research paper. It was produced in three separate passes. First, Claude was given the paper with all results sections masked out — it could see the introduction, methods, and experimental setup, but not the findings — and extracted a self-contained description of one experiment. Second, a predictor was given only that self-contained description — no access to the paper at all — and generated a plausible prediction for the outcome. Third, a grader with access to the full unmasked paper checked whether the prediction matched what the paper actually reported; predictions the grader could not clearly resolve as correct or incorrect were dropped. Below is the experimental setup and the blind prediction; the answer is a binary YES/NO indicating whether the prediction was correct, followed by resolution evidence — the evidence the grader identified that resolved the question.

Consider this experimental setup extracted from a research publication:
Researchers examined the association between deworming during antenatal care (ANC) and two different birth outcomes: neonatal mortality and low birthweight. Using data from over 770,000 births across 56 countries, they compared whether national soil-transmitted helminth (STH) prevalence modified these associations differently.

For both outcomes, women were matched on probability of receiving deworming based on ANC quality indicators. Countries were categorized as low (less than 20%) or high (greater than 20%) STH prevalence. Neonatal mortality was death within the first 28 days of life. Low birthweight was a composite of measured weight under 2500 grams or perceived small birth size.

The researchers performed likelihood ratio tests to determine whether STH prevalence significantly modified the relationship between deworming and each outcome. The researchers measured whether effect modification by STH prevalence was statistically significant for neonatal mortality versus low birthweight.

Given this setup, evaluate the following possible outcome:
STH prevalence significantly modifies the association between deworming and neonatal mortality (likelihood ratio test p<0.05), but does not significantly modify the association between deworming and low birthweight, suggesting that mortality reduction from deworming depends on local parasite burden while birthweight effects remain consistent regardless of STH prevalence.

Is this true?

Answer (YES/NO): NO